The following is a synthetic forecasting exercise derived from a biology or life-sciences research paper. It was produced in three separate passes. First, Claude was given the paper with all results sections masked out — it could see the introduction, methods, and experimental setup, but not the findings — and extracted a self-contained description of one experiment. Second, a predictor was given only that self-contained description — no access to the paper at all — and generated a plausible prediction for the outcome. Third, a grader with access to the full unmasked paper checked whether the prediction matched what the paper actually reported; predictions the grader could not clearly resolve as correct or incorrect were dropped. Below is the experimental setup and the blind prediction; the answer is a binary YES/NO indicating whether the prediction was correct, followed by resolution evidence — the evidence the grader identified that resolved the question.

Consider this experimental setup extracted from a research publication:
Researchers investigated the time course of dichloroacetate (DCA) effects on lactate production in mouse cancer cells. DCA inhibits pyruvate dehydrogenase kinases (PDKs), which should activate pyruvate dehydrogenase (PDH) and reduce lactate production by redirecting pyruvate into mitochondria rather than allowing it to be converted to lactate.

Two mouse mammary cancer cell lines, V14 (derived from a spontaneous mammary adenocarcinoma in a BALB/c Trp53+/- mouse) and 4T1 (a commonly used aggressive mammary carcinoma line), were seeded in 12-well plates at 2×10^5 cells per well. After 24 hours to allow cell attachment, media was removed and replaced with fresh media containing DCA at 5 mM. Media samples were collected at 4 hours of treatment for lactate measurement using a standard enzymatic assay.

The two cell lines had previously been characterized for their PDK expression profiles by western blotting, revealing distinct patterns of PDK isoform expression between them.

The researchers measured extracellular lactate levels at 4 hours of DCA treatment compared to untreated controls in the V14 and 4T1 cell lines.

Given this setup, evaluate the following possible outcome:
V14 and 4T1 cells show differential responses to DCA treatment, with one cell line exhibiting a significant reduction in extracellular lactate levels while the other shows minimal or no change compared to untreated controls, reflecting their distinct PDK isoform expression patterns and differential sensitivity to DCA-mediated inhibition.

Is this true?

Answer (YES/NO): NO